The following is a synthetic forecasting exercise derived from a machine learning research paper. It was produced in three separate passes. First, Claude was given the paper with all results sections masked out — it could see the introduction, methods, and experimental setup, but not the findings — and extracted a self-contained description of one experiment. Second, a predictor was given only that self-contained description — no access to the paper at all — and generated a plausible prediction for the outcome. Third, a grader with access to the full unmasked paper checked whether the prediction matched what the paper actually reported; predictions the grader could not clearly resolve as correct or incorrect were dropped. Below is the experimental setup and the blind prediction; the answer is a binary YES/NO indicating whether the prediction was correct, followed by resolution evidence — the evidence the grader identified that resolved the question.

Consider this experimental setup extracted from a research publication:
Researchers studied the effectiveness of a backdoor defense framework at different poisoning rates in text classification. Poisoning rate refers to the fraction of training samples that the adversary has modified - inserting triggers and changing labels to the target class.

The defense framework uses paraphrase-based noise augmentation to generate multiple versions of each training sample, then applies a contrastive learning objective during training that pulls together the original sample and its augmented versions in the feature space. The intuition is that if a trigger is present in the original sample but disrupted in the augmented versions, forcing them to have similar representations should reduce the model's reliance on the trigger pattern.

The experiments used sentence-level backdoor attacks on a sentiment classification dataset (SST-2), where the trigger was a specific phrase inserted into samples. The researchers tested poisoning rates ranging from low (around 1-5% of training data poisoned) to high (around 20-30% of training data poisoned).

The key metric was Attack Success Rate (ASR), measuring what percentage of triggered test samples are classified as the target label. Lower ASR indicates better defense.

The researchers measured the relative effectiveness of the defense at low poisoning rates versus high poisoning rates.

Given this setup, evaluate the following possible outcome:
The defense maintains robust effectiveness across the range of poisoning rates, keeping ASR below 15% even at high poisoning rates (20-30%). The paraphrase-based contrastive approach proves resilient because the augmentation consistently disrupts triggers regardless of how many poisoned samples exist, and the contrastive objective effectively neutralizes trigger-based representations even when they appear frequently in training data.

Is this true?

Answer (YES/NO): NO